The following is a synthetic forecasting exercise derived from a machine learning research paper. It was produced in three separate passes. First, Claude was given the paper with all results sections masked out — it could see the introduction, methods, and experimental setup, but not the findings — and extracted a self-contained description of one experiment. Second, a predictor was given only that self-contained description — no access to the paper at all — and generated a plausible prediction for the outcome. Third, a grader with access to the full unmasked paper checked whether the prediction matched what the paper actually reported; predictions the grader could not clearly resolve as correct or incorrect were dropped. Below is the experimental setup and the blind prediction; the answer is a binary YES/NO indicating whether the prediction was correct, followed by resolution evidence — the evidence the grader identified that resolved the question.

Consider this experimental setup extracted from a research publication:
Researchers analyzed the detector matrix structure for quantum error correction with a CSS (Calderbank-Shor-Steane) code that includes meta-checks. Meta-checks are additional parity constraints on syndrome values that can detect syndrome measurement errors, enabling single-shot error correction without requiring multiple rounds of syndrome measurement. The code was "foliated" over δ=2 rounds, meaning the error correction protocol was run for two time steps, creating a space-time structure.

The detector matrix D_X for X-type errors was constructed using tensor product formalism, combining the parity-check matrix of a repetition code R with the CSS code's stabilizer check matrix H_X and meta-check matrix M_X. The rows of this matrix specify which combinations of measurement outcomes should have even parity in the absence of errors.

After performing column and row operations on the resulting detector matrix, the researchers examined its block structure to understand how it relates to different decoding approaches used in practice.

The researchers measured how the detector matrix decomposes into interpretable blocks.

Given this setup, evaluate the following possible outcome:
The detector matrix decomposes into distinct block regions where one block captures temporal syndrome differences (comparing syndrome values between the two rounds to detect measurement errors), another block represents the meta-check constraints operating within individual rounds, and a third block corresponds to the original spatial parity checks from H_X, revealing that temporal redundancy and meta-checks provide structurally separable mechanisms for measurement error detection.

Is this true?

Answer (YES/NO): NO